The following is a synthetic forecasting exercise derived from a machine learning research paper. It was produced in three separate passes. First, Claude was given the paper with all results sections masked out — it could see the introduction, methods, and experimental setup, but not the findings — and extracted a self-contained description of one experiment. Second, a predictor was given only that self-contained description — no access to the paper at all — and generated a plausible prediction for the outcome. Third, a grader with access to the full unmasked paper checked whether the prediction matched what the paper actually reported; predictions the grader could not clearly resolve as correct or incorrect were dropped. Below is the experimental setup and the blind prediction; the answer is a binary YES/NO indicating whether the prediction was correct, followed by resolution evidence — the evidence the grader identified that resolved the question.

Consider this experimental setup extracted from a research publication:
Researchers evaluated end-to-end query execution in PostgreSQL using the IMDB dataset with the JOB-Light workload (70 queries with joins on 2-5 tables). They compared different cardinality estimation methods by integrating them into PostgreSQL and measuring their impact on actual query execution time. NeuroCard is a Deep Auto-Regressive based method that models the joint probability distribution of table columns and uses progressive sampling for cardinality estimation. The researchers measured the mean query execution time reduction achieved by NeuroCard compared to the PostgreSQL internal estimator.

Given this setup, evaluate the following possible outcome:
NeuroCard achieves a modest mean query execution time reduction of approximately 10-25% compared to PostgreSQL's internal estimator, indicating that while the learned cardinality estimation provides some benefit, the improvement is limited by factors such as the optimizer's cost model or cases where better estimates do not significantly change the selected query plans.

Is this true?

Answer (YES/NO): NO